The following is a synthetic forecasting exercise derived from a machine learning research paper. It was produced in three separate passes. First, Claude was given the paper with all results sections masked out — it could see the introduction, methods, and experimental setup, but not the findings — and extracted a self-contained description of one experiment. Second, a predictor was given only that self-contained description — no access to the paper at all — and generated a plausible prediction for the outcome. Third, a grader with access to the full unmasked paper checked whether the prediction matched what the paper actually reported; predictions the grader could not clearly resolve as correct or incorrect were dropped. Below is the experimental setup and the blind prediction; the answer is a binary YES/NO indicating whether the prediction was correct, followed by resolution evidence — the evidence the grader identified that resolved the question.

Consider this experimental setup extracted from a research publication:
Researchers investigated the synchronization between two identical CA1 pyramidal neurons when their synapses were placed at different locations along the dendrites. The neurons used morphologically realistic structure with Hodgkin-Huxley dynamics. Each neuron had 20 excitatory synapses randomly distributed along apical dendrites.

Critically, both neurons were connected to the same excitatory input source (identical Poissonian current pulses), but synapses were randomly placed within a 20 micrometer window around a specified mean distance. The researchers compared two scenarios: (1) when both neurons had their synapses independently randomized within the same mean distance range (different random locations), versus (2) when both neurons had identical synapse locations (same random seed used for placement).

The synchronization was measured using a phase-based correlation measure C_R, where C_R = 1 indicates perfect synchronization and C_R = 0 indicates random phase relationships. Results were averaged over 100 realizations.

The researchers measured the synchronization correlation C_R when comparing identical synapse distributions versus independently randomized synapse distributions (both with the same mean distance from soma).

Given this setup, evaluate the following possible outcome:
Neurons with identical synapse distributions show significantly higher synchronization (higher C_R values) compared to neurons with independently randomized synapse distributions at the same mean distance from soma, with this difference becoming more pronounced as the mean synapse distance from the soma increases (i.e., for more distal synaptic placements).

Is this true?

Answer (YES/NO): NO